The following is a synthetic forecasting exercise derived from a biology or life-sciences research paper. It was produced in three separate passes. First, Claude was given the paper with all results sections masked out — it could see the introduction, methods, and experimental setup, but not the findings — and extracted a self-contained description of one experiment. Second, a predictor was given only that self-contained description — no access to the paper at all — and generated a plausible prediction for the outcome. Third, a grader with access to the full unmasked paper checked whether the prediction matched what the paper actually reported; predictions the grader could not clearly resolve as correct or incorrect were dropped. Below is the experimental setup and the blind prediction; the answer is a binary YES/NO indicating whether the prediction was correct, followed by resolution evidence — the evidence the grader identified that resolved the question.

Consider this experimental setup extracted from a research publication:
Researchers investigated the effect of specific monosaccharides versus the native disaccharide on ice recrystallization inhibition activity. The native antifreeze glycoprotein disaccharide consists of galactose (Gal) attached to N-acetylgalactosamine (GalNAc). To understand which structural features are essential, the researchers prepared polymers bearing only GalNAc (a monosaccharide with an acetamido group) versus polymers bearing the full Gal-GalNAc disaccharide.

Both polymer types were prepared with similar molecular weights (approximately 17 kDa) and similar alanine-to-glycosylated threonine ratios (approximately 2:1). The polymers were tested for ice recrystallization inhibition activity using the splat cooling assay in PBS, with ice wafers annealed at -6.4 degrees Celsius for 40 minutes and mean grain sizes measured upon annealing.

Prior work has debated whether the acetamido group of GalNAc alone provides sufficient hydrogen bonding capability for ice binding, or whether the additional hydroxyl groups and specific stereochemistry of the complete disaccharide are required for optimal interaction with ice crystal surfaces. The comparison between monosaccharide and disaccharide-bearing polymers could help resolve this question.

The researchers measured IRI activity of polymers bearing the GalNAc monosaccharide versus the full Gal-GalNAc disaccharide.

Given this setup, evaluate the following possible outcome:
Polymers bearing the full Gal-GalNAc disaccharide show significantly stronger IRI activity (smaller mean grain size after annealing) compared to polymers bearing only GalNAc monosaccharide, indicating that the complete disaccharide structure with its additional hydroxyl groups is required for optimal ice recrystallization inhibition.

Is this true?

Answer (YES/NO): NO